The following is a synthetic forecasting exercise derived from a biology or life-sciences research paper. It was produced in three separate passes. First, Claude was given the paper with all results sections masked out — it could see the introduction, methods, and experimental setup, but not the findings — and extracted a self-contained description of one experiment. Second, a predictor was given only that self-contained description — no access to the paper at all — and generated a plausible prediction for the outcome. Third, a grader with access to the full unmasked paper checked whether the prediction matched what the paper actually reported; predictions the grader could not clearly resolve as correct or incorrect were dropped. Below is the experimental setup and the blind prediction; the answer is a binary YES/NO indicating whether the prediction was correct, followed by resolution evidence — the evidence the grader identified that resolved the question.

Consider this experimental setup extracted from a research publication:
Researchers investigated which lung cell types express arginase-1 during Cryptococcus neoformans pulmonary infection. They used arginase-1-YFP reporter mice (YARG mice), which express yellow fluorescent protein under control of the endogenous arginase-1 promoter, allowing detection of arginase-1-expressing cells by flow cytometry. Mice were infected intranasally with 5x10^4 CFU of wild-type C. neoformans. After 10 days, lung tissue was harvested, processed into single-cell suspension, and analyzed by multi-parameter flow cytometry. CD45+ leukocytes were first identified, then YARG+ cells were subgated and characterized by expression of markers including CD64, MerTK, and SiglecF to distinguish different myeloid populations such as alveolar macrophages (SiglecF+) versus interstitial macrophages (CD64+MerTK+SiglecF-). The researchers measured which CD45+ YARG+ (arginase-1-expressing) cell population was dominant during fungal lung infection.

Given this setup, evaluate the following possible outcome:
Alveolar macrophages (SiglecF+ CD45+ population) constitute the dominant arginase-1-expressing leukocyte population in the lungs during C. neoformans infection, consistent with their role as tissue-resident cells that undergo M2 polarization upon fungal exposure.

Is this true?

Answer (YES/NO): NO